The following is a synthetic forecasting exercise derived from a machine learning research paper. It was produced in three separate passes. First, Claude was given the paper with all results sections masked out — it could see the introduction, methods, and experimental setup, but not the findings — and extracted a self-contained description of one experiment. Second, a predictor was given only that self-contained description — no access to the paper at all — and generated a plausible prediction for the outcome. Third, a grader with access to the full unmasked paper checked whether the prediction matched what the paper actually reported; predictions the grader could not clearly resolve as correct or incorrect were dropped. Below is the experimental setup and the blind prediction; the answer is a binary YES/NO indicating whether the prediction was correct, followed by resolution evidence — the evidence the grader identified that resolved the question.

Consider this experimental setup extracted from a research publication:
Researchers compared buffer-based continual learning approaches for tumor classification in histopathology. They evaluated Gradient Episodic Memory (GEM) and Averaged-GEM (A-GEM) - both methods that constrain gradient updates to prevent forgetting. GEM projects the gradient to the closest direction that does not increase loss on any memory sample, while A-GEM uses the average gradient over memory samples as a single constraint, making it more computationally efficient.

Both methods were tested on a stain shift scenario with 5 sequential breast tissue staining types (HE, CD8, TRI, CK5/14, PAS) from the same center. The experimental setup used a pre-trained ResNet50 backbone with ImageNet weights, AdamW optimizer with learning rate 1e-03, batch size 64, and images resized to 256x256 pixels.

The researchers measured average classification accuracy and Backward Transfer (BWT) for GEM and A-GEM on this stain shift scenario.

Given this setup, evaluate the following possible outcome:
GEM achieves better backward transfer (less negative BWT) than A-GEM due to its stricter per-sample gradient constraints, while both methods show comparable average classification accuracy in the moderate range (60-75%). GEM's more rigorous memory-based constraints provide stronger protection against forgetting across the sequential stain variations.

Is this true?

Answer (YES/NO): NO